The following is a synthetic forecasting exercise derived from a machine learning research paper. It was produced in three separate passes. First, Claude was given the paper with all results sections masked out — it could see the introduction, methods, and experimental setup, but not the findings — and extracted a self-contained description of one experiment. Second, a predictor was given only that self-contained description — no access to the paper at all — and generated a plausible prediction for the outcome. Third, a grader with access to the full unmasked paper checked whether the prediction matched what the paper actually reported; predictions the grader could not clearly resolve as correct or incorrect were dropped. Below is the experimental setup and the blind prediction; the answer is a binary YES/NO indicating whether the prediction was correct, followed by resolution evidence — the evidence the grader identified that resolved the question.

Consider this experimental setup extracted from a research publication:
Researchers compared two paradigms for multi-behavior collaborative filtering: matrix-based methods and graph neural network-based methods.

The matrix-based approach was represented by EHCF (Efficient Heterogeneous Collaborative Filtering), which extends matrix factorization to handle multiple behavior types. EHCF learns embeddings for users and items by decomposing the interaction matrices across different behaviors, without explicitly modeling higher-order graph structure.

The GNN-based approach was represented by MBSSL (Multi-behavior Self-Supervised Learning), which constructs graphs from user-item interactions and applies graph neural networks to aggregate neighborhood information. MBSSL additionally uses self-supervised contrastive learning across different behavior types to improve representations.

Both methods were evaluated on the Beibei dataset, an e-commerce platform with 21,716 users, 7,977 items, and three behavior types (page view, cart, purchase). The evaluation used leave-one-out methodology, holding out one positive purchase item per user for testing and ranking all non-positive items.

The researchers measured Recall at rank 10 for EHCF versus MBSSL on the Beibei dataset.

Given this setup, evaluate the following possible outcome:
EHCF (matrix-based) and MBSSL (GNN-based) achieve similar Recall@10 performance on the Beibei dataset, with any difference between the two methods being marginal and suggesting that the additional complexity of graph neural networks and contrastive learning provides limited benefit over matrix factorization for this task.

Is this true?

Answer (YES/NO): NO